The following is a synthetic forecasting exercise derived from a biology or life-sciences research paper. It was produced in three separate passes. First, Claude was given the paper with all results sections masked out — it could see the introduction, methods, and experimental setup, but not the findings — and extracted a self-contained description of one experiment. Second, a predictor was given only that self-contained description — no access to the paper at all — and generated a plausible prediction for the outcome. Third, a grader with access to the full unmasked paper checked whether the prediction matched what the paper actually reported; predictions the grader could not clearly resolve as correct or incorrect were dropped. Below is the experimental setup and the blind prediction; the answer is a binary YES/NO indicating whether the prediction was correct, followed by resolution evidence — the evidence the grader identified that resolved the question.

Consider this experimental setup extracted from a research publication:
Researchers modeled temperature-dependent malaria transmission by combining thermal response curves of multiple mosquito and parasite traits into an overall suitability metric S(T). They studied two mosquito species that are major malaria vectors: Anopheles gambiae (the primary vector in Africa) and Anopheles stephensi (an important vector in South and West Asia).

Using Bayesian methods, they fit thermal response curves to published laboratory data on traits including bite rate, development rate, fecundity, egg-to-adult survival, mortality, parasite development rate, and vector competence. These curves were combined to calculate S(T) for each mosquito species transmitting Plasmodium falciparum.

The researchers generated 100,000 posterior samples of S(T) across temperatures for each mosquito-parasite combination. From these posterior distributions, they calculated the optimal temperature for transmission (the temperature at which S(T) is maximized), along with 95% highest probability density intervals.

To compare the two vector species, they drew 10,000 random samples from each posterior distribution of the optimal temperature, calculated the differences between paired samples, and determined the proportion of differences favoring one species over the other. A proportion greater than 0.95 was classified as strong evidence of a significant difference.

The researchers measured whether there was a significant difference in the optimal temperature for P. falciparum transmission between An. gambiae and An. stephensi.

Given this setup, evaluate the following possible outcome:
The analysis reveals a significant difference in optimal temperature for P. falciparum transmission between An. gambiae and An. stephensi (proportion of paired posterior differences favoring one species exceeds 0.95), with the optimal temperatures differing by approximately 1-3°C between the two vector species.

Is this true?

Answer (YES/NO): NO